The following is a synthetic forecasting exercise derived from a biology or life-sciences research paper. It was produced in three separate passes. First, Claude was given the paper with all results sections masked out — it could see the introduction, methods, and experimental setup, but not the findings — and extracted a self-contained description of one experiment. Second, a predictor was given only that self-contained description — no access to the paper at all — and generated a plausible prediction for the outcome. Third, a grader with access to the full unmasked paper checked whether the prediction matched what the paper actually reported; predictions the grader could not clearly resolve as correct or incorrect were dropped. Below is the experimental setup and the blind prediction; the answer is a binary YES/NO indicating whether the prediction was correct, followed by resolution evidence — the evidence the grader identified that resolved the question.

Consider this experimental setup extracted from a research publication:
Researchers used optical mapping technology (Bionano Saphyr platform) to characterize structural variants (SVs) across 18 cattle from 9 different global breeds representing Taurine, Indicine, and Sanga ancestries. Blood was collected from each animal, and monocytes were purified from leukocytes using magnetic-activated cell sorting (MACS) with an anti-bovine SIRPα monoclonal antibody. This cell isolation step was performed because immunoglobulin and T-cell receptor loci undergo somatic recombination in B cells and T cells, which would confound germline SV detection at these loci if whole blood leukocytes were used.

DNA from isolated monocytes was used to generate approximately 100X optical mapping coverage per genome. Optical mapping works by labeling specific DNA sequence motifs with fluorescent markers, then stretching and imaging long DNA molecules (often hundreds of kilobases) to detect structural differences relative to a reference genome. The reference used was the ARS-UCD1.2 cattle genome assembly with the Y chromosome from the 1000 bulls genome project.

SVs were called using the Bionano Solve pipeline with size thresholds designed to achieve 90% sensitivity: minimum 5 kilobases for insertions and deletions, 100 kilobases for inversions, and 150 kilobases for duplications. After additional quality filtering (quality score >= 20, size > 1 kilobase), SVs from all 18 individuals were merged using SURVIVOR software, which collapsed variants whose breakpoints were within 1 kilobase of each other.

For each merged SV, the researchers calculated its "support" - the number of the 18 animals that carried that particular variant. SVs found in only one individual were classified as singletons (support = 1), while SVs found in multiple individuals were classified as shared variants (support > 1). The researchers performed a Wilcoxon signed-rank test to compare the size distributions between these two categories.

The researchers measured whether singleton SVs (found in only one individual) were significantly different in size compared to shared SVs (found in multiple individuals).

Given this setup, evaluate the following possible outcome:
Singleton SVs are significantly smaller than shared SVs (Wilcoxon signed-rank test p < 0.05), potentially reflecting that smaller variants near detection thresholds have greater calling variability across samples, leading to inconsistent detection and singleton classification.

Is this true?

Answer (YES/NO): NO